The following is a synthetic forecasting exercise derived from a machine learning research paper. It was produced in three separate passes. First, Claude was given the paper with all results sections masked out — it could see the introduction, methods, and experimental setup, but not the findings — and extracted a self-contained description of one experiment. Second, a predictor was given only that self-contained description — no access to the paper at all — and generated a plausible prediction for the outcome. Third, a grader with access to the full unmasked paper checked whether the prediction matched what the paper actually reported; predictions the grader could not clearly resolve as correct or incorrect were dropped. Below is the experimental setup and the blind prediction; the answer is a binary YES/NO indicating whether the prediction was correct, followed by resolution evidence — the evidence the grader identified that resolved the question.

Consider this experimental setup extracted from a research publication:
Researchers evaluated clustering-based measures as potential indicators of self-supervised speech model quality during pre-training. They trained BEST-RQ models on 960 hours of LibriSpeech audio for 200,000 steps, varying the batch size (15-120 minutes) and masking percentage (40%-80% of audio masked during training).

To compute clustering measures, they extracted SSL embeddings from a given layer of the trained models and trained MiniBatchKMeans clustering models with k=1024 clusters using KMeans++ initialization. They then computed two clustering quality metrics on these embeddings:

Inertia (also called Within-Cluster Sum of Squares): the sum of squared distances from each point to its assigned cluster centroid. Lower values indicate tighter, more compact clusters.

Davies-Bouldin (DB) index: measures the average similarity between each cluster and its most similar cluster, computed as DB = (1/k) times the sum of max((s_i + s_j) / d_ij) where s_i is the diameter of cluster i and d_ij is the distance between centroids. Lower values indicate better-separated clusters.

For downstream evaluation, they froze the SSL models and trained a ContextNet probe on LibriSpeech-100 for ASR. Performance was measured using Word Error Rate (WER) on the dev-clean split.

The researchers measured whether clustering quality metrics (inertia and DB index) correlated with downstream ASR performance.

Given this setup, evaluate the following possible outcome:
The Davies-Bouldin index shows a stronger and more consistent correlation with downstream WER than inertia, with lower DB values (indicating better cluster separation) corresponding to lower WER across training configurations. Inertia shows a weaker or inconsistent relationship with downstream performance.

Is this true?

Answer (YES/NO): NO